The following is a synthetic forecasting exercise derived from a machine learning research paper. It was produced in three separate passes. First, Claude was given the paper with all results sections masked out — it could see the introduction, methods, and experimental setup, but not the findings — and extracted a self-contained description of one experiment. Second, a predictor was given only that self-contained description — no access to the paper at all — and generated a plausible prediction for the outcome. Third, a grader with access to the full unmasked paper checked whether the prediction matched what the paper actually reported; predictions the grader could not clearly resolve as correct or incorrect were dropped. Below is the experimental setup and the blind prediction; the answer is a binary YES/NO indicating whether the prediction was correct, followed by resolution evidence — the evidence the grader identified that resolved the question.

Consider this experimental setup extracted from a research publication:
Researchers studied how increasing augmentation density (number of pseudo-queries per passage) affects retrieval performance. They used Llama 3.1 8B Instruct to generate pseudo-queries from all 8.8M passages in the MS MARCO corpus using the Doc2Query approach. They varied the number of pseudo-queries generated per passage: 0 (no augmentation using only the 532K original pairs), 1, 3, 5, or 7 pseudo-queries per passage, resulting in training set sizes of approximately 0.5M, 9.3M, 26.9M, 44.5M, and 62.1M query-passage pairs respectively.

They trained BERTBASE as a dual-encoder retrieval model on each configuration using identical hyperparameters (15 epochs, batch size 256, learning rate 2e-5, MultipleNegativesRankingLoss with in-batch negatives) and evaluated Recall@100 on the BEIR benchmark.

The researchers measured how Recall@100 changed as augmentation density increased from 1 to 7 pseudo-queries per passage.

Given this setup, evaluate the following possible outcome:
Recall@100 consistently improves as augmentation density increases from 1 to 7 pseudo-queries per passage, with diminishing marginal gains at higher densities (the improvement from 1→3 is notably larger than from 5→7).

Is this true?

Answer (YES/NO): NO